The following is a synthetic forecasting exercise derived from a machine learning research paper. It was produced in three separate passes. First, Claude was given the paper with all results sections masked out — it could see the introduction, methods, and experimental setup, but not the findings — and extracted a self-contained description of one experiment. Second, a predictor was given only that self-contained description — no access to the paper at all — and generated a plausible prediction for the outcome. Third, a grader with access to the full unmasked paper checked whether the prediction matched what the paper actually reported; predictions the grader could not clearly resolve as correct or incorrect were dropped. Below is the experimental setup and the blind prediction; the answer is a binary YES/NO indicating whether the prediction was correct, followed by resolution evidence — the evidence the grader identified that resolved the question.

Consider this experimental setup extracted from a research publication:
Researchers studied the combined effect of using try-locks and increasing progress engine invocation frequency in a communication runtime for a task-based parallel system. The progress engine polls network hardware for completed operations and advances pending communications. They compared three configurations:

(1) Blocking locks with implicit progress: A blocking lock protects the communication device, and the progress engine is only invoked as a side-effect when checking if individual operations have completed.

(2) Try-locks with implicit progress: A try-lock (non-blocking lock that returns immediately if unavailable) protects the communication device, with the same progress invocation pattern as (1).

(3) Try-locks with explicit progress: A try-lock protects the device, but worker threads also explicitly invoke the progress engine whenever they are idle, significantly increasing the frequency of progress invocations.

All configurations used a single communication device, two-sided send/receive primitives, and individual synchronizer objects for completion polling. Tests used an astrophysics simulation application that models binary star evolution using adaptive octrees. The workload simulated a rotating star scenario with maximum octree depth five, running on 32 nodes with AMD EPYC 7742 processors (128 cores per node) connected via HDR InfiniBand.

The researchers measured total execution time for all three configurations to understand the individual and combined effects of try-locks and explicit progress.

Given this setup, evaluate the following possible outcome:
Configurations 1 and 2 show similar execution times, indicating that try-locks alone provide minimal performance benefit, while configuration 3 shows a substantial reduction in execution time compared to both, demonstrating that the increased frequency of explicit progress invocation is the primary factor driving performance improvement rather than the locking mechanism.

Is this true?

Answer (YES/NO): NO